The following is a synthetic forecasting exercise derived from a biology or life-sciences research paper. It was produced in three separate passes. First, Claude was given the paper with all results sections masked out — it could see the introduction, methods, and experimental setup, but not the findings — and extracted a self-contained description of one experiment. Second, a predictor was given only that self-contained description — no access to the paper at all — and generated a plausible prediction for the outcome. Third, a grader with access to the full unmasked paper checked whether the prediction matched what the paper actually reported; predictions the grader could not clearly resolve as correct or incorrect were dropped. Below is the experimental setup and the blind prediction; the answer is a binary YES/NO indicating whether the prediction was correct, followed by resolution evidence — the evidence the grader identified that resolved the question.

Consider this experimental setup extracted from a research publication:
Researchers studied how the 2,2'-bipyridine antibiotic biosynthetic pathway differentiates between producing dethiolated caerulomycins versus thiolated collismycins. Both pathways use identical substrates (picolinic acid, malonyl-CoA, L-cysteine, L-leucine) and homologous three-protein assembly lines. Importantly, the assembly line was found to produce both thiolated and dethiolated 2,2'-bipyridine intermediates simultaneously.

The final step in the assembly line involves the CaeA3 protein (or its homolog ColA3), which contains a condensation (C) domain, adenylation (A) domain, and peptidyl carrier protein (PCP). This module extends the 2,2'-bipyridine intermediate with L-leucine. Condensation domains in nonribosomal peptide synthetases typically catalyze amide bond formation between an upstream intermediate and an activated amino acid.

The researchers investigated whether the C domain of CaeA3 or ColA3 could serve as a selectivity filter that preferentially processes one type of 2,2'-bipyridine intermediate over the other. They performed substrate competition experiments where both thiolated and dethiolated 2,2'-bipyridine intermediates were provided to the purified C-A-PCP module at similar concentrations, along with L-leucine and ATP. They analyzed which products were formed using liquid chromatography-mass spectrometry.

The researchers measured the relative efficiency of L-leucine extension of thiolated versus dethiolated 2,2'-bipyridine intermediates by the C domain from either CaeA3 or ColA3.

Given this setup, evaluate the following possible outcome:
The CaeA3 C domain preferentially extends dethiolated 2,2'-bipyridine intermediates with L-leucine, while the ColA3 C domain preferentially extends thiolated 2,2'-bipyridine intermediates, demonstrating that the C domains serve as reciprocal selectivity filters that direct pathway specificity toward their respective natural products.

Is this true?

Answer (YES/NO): YES